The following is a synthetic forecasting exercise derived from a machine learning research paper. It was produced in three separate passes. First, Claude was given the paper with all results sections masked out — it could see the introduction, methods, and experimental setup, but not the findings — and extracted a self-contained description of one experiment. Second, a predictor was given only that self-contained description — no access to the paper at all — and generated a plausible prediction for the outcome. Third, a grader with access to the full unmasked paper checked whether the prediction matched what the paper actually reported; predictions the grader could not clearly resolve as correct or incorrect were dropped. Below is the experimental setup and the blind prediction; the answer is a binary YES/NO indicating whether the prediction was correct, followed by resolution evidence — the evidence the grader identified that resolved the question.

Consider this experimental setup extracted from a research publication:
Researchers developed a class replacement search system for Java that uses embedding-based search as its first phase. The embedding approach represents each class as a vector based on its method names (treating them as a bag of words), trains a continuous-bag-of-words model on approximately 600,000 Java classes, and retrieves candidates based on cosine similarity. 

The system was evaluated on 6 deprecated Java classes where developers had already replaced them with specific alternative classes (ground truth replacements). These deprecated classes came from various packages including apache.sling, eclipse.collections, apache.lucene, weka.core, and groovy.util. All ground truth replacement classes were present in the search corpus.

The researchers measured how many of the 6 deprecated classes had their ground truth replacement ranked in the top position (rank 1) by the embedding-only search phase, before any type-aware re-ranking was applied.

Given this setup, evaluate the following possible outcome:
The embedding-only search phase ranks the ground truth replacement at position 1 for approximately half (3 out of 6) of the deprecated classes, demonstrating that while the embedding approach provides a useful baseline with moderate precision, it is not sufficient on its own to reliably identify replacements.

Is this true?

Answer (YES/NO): NO